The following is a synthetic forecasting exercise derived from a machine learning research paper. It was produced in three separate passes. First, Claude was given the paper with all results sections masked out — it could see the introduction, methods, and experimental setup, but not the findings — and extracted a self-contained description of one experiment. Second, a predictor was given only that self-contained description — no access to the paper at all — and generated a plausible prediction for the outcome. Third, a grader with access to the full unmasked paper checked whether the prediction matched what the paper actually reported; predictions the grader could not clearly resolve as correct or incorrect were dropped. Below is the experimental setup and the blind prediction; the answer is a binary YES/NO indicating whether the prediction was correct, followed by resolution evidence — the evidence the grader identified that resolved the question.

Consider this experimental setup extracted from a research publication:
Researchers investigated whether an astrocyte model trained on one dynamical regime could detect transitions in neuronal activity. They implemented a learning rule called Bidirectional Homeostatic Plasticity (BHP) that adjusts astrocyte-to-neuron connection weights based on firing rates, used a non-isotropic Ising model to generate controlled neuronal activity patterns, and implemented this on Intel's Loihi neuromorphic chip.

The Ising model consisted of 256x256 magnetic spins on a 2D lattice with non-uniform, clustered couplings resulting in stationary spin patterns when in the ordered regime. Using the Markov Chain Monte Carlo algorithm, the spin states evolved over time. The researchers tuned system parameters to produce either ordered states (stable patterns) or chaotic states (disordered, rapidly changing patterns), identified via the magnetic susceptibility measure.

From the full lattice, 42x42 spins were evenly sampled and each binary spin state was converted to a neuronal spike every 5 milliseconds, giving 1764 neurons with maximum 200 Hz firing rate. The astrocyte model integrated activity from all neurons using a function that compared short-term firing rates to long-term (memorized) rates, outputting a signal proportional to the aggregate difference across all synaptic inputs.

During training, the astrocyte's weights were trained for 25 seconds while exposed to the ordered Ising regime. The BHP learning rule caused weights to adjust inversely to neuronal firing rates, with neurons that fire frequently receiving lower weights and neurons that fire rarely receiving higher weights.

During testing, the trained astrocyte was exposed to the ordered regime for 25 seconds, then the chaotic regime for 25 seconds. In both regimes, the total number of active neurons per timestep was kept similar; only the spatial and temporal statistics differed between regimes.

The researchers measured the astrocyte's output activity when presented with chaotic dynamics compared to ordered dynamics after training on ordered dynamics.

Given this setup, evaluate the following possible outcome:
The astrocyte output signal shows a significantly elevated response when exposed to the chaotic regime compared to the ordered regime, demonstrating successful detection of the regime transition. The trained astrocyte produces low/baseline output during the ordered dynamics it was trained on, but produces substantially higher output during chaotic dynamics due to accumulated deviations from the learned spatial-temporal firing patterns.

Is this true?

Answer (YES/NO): YES